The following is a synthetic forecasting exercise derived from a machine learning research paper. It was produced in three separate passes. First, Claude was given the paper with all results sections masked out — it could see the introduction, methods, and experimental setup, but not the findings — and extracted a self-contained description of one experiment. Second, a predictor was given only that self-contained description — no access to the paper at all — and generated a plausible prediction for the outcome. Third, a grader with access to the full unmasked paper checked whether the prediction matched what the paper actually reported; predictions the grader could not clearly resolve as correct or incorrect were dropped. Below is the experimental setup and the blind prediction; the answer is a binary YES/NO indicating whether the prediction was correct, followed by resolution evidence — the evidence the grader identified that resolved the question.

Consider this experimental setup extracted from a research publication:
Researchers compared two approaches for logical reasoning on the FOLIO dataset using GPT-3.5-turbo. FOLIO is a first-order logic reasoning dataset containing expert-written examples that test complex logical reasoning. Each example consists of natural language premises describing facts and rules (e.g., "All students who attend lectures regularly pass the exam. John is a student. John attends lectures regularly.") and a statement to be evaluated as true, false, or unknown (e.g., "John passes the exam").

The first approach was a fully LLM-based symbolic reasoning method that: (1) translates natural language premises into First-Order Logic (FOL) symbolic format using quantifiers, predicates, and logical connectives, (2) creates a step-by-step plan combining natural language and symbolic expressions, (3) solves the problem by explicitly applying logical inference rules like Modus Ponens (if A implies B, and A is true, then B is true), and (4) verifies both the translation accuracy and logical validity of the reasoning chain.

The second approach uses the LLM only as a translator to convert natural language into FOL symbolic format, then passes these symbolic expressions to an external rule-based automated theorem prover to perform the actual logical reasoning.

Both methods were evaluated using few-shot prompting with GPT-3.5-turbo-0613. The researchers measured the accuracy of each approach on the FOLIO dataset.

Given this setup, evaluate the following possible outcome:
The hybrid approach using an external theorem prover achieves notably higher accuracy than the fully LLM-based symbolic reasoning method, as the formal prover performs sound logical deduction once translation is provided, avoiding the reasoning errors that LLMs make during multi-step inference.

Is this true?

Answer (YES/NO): YES